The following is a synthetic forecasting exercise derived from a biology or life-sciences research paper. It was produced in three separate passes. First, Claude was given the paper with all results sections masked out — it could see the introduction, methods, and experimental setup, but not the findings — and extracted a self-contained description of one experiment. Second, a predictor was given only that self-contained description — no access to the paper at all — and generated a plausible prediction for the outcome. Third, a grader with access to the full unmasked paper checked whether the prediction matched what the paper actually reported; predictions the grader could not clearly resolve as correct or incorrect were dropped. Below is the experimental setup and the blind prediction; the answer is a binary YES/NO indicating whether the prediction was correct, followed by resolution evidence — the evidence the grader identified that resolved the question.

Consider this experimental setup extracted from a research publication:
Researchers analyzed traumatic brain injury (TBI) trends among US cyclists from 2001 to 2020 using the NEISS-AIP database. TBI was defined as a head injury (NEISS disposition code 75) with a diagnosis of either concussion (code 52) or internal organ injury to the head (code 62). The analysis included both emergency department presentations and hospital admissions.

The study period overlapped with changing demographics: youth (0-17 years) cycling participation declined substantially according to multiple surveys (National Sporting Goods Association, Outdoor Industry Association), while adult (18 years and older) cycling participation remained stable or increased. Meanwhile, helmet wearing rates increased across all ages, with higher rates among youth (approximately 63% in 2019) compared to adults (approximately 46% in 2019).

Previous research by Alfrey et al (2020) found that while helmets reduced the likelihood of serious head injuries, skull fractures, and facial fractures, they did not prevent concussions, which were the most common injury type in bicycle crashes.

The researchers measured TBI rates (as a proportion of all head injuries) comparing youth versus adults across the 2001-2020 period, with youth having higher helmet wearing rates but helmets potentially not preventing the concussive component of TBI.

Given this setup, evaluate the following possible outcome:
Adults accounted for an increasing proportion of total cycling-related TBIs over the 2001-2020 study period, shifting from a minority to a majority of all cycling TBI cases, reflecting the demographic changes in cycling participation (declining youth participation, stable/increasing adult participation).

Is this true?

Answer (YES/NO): YES